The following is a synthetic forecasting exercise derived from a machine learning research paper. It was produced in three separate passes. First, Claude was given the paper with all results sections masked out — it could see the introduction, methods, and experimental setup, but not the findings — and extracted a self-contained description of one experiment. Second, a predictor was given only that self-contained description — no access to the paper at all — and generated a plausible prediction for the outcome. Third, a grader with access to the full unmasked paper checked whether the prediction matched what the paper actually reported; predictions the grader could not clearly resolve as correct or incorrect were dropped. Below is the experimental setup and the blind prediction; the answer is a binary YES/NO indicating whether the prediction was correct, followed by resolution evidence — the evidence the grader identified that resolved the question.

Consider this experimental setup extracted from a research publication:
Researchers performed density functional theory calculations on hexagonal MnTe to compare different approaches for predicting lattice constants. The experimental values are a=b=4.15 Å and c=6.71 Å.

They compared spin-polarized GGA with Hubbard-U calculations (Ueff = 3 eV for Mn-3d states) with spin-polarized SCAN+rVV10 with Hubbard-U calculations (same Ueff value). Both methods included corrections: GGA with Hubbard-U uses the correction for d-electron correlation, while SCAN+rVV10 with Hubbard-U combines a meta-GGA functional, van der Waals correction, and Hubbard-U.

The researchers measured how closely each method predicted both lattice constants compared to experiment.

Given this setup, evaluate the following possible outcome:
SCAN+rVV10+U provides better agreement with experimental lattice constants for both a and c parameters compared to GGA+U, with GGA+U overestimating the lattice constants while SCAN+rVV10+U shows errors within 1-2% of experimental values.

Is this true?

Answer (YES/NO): NO